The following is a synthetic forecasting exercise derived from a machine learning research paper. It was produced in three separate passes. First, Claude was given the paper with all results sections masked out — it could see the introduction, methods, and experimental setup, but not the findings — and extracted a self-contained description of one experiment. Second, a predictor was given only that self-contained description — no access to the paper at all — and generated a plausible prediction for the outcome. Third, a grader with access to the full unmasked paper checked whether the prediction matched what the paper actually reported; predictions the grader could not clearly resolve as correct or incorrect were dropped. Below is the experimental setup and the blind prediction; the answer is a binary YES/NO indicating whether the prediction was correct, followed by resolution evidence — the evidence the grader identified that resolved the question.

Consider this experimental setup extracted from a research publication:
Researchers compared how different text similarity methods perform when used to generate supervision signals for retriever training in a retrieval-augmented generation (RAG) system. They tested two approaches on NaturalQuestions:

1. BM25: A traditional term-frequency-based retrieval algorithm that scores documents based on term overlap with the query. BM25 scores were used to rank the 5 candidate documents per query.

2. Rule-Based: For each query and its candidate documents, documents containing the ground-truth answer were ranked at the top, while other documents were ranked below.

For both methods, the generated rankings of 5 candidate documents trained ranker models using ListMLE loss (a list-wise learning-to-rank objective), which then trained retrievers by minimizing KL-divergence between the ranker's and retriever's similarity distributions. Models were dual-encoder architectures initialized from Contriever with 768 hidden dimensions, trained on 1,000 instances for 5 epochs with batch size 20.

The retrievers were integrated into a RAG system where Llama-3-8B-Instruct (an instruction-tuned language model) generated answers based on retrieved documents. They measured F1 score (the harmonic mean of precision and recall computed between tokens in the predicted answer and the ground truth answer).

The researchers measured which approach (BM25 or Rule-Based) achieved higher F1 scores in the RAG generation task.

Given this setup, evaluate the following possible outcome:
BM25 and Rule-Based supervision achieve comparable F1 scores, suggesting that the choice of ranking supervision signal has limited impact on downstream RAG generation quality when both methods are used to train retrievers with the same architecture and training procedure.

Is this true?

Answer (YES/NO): NO